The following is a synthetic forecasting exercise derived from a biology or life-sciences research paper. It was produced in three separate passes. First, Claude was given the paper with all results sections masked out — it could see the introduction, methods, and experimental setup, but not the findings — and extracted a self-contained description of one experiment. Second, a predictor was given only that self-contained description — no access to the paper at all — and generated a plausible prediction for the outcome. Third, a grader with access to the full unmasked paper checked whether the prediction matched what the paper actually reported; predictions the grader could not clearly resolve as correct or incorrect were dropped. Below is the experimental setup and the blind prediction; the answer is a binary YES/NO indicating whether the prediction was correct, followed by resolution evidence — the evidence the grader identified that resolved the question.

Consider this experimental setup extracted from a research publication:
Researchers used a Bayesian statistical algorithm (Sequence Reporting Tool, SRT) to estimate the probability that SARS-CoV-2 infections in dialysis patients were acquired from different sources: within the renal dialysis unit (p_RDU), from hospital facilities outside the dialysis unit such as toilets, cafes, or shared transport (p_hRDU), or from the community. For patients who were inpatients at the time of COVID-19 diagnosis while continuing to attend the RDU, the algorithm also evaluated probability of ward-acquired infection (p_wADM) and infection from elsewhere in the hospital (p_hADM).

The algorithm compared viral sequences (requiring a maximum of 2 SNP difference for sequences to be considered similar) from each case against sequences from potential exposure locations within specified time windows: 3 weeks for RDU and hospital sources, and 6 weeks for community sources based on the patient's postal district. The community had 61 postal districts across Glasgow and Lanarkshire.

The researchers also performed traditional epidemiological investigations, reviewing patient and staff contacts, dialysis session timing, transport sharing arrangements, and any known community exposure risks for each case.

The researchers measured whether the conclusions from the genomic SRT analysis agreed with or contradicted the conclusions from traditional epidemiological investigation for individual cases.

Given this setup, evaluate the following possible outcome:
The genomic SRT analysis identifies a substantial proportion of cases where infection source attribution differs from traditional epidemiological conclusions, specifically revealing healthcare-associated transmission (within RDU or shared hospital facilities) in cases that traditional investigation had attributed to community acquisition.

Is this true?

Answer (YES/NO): NO